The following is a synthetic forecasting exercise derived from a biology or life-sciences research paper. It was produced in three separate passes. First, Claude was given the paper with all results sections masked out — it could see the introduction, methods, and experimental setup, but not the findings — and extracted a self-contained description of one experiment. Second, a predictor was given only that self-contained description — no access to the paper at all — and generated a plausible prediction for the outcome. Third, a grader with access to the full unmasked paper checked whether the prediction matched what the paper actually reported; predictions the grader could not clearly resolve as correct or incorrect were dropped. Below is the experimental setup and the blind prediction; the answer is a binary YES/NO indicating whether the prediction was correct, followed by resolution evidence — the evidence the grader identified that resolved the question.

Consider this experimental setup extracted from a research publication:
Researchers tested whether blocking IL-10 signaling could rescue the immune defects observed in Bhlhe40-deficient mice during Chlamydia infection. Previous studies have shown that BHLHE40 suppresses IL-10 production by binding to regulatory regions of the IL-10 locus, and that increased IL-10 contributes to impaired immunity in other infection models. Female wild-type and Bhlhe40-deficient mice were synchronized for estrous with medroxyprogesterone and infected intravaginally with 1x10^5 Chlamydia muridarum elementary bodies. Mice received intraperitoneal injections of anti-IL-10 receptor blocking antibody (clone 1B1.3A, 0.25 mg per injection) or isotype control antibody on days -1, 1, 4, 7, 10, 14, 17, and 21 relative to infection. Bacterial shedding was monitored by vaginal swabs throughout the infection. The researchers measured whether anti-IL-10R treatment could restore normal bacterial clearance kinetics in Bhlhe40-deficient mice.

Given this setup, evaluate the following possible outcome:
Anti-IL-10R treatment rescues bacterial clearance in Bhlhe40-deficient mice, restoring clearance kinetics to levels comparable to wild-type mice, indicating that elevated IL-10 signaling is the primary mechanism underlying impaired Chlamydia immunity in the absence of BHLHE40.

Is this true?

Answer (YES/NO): NO